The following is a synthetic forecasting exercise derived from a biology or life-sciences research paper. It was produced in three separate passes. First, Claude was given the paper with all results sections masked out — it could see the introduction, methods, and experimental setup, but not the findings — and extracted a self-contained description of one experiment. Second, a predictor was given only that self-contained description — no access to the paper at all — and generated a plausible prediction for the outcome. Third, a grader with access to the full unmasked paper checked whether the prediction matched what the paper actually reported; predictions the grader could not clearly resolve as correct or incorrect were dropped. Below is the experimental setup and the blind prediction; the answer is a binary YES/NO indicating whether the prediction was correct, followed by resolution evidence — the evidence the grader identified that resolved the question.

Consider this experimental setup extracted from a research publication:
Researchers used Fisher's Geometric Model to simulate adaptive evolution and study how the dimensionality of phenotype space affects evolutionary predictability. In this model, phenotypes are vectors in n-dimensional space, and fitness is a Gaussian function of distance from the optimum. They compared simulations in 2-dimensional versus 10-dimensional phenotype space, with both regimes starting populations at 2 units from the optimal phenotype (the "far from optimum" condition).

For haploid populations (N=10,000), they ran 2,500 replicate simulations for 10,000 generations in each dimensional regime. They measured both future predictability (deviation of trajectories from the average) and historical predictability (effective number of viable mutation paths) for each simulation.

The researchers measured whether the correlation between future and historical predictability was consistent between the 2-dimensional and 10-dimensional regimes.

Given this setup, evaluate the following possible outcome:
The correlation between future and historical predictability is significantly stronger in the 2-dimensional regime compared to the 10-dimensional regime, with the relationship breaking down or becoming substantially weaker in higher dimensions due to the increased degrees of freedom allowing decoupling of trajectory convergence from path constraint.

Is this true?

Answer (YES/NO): NO